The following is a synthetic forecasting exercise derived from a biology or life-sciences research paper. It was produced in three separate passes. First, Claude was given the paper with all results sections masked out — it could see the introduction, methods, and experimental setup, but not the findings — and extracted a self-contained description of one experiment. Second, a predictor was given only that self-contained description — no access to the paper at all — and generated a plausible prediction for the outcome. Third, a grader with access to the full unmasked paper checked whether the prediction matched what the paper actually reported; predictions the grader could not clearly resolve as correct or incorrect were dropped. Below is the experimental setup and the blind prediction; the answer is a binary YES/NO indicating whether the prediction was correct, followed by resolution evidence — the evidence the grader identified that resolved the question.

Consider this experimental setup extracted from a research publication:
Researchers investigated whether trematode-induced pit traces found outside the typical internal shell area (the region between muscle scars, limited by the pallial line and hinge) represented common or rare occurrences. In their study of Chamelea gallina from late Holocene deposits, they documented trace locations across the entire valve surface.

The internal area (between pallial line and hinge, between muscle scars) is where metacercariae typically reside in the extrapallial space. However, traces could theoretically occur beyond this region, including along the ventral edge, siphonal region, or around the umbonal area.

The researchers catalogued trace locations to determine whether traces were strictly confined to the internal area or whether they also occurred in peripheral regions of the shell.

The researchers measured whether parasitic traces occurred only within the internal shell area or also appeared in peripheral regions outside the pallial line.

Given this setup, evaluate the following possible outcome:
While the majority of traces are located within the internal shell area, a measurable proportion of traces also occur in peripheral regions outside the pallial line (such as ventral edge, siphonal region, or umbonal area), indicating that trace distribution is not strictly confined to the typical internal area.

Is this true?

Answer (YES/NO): YES